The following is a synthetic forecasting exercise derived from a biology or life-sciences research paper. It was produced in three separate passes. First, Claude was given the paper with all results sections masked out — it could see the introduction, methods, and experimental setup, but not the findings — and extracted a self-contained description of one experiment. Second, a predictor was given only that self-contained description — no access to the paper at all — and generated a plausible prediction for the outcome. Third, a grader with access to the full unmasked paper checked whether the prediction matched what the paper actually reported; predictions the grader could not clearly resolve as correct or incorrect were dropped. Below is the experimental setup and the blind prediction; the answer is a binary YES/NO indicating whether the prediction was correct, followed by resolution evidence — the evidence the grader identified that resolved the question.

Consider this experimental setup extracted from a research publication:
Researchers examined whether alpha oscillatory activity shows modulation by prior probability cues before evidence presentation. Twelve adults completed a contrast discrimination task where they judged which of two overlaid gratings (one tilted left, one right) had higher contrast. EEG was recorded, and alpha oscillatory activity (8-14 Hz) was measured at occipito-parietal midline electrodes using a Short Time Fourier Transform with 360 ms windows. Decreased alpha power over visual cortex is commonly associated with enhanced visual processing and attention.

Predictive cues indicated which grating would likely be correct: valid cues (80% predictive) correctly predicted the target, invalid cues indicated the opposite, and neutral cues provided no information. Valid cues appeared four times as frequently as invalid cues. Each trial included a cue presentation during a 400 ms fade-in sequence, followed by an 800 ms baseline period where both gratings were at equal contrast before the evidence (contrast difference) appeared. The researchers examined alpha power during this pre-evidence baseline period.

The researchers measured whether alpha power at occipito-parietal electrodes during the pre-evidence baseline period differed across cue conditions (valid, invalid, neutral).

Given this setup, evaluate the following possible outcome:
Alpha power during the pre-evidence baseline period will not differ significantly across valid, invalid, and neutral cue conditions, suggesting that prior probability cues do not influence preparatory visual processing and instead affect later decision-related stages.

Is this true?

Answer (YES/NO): NO